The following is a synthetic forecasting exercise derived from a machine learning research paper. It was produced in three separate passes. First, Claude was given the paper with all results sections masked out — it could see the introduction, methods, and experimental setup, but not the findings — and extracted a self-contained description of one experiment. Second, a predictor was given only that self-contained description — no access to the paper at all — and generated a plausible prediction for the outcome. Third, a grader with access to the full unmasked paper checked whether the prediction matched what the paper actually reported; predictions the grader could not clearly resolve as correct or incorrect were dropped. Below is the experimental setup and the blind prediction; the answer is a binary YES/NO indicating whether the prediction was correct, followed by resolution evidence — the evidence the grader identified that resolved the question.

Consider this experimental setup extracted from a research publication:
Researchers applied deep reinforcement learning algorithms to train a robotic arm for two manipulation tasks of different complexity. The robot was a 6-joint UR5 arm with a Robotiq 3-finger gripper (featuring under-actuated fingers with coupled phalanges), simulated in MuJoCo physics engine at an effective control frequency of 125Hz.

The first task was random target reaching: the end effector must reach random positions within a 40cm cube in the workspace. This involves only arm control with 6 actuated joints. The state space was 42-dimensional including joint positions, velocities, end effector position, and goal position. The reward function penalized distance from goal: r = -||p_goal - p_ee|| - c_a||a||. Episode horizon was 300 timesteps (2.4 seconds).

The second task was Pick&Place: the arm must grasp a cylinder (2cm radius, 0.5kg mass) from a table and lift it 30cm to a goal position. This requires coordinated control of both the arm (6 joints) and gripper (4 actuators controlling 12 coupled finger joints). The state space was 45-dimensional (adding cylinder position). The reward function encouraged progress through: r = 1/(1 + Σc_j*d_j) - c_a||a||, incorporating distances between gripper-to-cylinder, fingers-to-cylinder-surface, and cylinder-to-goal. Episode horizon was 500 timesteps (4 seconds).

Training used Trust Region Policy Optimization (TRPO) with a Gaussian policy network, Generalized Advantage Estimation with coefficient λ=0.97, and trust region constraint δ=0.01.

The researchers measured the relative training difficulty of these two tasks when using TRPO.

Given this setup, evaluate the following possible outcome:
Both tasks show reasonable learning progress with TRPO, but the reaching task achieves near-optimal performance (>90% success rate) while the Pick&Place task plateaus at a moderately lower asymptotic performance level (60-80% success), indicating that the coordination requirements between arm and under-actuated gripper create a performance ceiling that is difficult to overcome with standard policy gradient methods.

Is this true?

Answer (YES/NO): NO